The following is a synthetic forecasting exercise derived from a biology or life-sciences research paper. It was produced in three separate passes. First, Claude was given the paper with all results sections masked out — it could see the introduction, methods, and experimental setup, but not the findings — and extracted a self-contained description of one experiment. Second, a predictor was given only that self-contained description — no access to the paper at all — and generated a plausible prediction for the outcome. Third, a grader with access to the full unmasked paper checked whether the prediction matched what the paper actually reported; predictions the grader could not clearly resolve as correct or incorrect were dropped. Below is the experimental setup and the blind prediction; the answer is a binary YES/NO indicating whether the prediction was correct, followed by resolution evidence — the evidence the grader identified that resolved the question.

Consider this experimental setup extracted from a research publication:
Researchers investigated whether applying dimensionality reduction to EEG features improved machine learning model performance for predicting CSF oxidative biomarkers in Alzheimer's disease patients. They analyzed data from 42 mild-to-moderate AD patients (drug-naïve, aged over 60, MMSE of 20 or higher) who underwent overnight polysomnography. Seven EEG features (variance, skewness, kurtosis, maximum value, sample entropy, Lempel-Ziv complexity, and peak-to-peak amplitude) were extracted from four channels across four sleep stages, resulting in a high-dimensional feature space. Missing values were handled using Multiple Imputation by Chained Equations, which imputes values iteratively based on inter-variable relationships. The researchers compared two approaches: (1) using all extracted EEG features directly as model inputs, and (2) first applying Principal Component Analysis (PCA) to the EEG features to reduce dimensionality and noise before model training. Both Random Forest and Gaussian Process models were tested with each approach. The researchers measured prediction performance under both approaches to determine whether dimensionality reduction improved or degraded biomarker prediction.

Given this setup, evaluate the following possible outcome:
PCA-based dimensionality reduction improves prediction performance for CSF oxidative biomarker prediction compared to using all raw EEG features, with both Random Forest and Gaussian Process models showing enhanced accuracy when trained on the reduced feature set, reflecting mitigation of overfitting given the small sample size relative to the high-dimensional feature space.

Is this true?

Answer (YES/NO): NO